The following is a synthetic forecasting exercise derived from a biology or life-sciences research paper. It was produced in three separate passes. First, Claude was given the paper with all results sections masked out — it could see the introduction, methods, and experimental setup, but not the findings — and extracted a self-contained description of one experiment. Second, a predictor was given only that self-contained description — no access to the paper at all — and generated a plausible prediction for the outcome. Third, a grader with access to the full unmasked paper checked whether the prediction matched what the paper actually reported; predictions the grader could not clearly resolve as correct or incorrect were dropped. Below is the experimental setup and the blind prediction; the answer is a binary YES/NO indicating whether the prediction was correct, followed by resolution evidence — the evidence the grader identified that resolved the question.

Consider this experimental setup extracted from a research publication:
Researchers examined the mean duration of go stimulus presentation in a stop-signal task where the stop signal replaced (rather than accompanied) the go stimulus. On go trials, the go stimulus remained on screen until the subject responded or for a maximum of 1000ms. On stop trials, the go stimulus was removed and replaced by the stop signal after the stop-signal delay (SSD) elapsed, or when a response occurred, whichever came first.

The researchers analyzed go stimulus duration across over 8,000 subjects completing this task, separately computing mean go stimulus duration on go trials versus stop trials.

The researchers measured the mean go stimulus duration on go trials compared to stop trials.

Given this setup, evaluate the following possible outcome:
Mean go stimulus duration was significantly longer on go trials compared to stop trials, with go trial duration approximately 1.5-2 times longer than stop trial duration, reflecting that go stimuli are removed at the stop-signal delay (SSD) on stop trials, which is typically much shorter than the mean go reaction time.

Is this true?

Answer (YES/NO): NO